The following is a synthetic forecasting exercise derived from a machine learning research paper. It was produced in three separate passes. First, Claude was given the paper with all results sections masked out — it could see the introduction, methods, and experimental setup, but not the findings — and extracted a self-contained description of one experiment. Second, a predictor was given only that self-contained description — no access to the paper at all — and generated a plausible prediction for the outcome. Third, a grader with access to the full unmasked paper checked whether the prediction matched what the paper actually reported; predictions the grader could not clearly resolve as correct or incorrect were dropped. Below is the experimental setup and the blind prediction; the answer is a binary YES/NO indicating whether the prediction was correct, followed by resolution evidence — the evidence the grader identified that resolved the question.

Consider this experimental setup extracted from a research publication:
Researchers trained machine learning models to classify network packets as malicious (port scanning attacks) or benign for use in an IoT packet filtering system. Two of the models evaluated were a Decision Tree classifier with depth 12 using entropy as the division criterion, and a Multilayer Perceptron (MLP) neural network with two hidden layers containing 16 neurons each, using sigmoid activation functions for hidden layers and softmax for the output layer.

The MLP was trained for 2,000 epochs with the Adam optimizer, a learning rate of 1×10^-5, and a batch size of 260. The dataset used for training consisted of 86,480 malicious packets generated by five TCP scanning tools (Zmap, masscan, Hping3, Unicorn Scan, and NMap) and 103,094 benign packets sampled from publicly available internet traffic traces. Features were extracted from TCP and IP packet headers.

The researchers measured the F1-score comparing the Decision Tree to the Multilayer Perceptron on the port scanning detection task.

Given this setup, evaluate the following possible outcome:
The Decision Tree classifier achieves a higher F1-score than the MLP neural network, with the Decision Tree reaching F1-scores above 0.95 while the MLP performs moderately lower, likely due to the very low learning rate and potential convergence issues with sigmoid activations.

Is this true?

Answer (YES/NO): NO